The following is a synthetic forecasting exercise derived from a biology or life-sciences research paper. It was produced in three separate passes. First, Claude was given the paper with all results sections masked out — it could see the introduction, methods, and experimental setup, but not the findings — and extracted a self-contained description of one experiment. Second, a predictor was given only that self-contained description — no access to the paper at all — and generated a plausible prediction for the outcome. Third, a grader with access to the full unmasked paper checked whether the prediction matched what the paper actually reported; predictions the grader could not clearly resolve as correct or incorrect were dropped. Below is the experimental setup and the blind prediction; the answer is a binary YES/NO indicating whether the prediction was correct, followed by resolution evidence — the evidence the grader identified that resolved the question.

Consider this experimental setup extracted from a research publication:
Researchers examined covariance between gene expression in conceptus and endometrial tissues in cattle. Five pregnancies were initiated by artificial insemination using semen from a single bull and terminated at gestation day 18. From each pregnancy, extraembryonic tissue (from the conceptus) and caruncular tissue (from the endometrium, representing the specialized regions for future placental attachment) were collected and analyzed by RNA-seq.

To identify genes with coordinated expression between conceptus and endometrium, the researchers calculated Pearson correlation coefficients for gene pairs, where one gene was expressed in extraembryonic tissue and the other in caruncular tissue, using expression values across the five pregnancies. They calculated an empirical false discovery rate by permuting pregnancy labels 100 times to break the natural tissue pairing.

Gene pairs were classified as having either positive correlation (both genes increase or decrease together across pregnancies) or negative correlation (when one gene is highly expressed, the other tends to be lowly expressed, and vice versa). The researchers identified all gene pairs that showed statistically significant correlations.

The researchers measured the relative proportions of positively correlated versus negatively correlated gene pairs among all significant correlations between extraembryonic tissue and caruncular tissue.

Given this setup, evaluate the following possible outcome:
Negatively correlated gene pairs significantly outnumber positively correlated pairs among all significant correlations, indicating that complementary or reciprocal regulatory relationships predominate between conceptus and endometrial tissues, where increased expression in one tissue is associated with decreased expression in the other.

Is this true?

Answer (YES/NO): NO